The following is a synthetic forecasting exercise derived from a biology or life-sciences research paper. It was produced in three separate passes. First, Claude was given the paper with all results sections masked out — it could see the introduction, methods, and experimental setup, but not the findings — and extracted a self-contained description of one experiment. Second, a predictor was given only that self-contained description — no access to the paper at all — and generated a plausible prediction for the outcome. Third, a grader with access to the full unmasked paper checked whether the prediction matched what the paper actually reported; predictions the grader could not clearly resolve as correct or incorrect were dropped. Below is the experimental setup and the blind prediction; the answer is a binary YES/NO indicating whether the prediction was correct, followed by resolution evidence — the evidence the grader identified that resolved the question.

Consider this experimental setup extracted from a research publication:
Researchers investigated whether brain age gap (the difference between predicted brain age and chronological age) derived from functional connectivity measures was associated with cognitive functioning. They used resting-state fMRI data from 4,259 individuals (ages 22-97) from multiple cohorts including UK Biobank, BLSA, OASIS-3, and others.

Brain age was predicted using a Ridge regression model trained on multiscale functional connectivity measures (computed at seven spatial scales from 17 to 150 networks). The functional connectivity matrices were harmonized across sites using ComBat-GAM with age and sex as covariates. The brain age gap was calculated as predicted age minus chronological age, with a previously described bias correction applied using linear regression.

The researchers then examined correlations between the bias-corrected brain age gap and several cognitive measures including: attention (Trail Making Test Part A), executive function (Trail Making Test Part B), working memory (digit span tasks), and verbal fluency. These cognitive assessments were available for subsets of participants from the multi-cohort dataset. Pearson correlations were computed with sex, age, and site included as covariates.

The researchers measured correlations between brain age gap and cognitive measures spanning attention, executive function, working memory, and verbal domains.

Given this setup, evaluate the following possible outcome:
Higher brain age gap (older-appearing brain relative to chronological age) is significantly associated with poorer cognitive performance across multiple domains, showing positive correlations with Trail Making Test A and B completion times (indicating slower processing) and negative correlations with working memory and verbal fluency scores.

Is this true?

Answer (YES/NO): YES